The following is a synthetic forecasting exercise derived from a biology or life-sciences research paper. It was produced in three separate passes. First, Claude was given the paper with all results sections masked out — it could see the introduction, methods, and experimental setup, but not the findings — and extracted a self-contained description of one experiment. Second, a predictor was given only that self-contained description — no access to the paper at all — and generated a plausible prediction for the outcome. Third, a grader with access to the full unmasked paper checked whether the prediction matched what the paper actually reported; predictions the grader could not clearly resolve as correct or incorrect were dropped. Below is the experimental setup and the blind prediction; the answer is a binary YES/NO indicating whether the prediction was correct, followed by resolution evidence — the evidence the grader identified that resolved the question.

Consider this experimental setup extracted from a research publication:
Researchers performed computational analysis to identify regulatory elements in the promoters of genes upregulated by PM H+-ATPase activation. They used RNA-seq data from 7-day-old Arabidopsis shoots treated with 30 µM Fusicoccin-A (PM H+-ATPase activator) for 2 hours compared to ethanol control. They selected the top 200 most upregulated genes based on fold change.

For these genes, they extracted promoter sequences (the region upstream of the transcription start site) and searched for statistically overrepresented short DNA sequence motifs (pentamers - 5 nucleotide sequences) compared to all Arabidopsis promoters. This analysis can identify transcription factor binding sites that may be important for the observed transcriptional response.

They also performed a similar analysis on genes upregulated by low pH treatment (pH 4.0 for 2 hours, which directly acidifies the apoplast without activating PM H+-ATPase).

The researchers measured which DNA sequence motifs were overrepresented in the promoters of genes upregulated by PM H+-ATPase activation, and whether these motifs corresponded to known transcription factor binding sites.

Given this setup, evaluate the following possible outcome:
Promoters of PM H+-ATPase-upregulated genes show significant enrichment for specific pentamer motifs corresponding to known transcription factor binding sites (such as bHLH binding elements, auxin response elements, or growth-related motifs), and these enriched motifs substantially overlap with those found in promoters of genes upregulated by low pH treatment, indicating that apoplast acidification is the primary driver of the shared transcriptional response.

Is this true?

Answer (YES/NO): NO